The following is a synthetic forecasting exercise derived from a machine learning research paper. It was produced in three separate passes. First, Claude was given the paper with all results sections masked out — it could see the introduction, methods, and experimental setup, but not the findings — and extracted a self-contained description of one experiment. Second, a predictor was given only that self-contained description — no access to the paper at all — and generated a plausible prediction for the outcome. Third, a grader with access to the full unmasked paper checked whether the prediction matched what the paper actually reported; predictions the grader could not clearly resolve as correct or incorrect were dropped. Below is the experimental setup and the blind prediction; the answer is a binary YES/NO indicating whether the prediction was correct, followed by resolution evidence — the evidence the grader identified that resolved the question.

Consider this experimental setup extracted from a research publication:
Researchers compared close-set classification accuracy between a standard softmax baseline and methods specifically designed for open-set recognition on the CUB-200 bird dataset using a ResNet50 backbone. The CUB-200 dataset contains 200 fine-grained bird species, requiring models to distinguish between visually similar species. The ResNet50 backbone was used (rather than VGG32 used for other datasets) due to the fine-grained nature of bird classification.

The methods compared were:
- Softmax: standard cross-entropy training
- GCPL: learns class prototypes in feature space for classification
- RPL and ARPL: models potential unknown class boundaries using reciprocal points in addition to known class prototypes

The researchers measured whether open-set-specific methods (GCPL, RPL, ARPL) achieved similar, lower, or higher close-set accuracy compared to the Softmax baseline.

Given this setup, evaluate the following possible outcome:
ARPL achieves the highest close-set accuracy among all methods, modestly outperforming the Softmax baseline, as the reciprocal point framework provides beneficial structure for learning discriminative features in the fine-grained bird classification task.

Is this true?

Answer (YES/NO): NO